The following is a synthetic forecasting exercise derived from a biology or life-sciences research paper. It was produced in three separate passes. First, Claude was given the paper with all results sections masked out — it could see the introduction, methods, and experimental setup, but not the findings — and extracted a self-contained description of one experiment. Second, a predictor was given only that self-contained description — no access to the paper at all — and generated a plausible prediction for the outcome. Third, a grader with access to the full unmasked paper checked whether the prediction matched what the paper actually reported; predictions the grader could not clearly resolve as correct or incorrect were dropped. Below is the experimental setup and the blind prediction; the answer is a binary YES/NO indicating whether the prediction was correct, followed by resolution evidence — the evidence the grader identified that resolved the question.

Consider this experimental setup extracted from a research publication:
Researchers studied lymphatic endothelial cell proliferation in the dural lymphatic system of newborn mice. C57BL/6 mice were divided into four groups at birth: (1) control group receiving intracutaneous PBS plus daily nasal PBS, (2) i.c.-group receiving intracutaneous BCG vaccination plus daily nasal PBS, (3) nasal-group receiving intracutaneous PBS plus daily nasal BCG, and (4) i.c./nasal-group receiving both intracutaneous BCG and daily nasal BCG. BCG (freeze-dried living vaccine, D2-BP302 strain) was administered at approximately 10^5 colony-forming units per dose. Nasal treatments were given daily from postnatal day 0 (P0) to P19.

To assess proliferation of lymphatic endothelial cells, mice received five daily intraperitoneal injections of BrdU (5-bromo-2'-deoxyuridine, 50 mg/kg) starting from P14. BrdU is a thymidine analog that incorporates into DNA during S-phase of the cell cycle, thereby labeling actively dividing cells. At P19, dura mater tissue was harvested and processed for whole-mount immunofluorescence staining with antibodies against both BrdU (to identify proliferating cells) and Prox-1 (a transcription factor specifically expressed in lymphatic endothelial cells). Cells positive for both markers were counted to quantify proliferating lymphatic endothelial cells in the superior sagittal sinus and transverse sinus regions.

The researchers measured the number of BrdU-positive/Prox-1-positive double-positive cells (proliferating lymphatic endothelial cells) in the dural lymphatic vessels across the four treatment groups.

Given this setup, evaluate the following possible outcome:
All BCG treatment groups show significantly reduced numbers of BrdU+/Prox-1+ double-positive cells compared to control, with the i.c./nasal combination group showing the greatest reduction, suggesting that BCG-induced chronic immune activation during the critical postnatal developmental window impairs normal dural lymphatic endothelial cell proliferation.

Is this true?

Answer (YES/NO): NO